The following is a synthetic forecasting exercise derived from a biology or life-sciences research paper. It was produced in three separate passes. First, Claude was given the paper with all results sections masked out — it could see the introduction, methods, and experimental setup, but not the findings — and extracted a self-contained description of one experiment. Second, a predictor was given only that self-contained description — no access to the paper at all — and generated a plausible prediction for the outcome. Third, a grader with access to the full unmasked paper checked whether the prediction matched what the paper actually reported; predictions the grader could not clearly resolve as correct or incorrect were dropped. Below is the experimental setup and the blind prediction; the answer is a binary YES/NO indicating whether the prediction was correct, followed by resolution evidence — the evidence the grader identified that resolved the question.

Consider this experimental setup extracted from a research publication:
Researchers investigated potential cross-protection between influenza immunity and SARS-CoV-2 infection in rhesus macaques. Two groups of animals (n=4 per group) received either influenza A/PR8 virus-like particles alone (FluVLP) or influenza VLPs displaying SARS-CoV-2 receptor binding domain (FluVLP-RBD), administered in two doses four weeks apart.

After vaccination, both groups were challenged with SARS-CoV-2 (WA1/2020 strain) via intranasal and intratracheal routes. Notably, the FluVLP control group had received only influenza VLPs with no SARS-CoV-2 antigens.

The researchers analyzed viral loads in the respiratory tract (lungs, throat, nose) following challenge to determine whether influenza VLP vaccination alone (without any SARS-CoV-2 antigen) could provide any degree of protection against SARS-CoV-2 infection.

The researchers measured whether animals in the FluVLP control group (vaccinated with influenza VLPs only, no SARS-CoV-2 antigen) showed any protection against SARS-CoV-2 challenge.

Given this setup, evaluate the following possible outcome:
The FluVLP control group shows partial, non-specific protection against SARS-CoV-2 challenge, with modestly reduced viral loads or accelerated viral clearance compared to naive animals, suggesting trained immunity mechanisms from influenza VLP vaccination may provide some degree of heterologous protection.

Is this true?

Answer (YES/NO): YES